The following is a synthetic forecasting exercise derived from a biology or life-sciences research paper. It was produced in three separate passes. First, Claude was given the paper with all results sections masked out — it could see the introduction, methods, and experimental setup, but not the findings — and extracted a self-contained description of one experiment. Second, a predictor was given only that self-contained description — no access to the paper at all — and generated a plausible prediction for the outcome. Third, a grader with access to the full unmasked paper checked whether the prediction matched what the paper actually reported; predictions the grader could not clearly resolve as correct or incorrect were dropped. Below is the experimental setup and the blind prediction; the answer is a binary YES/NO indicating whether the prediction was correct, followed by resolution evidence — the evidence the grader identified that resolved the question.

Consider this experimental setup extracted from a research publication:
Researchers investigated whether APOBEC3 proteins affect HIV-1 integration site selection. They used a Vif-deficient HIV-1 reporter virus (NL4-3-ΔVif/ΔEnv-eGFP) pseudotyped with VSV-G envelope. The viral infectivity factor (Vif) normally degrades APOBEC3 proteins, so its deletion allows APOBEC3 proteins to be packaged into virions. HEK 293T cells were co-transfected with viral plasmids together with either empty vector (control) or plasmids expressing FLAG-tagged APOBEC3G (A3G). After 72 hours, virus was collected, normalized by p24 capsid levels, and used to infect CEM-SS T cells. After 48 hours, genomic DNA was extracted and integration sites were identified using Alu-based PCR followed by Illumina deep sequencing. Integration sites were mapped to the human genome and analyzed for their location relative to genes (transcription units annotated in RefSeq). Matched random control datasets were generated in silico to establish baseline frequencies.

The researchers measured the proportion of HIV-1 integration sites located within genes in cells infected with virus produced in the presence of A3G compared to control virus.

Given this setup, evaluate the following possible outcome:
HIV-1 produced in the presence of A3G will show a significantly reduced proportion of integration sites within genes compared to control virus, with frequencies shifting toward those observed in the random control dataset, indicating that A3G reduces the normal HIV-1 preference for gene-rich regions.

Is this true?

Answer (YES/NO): YES